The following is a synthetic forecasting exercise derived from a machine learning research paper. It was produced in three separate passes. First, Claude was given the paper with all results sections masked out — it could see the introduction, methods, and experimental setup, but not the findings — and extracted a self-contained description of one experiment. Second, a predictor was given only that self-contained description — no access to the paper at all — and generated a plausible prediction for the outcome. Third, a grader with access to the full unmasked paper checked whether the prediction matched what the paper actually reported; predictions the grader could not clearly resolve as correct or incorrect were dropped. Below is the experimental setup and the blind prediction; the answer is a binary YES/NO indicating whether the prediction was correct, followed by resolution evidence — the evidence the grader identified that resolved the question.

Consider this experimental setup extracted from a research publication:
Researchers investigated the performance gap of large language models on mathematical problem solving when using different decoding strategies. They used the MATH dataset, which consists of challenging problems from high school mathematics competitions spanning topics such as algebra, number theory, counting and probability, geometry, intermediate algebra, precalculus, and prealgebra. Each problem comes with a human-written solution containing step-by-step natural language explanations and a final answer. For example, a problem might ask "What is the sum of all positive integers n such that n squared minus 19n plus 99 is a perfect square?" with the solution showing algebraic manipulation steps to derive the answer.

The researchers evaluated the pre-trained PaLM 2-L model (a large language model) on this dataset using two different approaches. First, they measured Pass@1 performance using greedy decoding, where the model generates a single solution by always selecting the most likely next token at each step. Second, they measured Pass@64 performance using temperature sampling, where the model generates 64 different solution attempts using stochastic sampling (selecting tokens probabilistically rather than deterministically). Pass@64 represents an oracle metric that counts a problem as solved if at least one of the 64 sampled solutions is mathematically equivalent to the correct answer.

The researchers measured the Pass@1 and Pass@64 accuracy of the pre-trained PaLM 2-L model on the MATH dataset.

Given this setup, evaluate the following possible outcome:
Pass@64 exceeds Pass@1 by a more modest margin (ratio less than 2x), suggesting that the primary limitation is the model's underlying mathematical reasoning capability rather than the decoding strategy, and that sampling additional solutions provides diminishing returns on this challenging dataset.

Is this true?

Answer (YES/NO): NO